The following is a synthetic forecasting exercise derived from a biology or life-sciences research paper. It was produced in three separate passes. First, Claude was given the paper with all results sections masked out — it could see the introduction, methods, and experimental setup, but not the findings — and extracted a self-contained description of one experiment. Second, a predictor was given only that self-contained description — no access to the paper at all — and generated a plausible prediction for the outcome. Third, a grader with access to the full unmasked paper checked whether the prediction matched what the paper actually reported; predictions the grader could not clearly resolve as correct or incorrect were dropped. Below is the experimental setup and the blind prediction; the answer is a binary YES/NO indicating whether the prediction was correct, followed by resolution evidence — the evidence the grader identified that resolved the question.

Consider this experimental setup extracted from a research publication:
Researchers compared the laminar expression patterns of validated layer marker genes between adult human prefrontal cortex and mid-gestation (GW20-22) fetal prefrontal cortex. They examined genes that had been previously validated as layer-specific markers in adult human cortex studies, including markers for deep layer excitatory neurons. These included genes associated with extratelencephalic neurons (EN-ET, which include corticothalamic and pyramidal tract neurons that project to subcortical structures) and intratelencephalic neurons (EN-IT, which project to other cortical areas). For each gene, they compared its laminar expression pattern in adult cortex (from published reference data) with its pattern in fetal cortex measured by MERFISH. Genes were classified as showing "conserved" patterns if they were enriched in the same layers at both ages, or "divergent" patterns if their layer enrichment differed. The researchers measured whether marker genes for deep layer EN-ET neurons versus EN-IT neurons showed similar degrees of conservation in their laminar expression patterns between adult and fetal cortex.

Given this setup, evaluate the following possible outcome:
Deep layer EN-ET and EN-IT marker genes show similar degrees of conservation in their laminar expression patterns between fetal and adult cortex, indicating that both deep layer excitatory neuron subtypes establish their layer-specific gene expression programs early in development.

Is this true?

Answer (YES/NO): NO